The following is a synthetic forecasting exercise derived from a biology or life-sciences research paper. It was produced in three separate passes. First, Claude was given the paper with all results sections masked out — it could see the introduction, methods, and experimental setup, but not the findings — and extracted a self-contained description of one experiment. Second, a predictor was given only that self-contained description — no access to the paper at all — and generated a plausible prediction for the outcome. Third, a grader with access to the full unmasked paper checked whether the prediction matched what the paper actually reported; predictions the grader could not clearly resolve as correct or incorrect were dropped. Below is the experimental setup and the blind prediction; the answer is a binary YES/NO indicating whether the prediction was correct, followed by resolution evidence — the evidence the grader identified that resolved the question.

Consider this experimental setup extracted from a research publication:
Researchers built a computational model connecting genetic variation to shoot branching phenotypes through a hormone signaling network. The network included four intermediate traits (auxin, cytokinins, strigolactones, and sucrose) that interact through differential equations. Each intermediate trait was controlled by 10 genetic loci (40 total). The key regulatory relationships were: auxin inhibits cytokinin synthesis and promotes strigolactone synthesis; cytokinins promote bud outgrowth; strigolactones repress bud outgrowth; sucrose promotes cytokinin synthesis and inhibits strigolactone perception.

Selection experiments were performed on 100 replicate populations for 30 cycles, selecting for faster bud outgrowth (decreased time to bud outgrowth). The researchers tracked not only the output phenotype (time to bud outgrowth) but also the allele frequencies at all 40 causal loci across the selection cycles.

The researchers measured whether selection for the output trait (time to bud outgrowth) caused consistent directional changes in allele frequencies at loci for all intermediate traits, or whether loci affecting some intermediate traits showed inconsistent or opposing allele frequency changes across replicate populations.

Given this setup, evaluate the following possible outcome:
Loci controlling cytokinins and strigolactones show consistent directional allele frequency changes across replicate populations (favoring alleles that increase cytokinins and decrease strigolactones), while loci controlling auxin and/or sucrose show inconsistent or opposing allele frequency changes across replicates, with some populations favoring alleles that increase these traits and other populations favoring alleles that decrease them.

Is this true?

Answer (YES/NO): NO